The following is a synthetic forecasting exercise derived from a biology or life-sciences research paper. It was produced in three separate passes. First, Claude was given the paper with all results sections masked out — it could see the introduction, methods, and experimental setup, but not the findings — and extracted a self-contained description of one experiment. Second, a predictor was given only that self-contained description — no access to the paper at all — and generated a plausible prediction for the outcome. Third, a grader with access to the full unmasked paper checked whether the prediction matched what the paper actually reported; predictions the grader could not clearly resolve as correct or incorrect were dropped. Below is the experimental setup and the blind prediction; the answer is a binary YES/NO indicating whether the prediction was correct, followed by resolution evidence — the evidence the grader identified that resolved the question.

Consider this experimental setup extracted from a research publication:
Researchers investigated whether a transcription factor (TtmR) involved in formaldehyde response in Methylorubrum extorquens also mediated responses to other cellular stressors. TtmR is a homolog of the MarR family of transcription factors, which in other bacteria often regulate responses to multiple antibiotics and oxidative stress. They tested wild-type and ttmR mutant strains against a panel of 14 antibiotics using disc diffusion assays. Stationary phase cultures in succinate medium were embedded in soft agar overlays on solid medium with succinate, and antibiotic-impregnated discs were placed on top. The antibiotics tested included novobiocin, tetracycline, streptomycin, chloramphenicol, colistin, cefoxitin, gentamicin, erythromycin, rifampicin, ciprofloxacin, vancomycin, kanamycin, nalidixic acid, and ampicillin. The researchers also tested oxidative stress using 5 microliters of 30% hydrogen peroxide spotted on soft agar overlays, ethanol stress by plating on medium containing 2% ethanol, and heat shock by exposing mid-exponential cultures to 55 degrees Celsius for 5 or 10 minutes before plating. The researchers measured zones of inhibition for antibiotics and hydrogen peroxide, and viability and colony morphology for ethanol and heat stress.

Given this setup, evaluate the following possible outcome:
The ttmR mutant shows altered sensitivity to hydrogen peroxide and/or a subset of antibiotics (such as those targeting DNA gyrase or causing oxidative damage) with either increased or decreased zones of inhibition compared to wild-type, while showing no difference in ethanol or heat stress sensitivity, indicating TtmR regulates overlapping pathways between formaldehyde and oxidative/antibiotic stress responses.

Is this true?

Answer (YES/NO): NO